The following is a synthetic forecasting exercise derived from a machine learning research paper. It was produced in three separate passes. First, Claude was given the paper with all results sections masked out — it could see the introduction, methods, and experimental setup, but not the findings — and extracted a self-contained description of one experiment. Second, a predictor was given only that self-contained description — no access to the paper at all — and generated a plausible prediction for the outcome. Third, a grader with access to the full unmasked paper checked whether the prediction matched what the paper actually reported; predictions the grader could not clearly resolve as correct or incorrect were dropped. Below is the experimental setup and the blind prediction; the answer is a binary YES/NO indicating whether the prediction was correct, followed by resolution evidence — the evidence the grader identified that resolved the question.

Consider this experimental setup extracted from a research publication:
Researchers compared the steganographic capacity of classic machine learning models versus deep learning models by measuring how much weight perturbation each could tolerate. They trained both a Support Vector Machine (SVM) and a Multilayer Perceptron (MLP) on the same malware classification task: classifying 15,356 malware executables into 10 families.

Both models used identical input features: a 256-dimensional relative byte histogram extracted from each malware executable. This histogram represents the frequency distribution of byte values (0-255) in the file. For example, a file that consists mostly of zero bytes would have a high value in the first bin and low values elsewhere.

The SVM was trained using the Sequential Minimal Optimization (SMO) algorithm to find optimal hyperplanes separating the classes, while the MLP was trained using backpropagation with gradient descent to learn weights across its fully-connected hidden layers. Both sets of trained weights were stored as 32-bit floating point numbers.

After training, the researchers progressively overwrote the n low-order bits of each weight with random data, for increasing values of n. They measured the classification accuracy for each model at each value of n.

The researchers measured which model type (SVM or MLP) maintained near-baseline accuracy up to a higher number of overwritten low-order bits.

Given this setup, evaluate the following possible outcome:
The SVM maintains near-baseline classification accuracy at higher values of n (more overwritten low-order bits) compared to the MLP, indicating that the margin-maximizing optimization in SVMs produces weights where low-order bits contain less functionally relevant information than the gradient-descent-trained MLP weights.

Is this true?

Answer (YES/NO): YES